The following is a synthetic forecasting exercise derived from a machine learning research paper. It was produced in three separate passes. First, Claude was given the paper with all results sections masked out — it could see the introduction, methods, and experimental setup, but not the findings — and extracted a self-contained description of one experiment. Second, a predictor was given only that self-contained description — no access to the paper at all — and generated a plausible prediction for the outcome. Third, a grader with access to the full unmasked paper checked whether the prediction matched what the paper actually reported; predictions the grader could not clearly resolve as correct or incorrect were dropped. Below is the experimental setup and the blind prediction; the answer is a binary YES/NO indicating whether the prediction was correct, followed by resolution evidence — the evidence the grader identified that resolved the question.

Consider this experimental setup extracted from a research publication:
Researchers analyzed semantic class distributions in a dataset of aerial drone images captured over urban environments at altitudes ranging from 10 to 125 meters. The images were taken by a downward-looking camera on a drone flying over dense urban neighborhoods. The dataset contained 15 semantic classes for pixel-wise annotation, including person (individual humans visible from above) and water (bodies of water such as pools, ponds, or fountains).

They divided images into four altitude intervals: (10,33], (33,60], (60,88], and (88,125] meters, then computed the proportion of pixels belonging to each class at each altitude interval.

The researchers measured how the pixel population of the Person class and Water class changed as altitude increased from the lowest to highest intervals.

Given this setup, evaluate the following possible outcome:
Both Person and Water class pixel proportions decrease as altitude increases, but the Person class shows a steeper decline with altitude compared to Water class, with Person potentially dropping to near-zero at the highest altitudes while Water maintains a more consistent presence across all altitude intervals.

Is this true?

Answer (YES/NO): NO